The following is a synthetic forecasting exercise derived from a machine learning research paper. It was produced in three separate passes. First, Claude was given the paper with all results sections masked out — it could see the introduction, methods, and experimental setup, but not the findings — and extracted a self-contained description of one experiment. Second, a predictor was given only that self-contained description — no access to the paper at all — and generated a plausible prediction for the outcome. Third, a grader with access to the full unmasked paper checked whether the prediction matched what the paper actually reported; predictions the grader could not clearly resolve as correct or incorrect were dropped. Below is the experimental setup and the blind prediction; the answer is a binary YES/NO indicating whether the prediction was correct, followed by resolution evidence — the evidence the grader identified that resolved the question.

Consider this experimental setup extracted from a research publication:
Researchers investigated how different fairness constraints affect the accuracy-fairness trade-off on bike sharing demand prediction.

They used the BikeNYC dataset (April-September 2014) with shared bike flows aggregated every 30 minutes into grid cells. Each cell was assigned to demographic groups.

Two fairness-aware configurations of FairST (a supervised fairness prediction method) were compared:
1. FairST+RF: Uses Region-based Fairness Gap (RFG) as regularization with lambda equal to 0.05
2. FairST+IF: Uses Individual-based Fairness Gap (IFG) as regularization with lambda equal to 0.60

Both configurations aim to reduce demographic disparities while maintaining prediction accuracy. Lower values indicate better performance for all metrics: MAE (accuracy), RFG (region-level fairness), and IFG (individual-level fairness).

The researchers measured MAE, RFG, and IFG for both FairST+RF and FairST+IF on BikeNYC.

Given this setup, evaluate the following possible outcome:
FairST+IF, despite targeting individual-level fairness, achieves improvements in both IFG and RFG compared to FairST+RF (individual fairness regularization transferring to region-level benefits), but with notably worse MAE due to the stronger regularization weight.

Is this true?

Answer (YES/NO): YES